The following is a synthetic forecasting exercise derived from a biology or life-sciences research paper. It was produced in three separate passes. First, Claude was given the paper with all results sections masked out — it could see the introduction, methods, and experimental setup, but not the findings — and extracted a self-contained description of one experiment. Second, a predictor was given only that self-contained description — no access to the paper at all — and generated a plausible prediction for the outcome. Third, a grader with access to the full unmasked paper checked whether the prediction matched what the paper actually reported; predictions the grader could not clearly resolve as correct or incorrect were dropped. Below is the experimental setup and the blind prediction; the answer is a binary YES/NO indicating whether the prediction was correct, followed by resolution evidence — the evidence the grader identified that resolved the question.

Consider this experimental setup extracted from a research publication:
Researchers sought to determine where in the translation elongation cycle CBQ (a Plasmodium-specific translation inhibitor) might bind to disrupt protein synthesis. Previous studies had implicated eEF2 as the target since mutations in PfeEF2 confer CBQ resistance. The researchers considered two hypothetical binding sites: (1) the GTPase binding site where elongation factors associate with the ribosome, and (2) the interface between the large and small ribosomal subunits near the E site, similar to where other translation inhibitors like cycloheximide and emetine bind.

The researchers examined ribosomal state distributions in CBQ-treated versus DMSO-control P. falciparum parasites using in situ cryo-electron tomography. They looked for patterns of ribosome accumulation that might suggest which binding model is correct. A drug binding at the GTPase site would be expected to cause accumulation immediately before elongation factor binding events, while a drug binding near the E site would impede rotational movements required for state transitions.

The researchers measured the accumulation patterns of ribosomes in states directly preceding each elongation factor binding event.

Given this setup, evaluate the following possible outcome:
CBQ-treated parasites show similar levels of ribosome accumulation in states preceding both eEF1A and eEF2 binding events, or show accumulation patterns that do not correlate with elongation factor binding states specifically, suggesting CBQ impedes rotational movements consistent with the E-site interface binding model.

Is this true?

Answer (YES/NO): NO